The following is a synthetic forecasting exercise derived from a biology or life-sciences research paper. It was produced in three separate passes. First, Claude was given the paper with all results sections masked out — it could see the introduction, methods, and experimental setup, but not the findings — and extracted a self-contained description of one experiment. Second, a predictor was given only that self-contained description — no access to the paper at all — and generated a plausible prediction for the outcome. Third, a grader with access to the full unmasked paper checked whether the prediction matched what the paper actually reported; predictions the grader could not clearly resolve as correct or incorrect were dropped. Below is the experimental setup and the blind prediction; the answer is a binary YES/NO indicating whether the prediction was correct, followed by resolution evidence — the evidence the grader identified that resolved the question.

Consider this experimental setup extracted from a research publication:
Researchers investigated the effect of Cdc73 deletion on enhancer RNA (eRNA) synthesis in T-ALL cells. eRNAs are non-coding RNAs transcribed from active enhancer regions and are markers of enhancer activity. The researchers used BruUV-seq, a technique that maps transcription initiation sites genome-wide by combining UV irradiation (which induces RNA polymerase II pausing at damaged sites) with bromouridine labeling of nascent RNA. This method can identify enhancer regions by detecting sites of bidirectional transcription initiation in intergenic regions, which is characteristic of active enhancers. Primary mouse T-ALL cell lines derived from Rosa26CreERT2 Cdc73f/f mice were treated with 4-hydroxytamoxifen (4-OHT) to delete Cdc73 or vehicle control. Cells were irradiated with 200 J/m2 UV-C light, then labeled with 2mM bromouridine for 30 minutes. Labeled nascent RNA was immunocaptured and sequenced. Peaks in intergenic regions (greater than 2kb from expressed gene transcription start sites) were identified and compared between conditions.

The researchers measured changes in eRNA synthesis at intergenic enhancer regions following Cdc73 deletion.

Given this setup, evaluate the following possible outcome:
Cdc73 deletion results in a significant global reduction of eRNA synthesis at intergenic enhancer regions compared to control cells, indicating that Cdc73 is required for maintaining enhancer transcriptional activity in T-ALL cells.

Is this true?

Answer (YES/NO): NO